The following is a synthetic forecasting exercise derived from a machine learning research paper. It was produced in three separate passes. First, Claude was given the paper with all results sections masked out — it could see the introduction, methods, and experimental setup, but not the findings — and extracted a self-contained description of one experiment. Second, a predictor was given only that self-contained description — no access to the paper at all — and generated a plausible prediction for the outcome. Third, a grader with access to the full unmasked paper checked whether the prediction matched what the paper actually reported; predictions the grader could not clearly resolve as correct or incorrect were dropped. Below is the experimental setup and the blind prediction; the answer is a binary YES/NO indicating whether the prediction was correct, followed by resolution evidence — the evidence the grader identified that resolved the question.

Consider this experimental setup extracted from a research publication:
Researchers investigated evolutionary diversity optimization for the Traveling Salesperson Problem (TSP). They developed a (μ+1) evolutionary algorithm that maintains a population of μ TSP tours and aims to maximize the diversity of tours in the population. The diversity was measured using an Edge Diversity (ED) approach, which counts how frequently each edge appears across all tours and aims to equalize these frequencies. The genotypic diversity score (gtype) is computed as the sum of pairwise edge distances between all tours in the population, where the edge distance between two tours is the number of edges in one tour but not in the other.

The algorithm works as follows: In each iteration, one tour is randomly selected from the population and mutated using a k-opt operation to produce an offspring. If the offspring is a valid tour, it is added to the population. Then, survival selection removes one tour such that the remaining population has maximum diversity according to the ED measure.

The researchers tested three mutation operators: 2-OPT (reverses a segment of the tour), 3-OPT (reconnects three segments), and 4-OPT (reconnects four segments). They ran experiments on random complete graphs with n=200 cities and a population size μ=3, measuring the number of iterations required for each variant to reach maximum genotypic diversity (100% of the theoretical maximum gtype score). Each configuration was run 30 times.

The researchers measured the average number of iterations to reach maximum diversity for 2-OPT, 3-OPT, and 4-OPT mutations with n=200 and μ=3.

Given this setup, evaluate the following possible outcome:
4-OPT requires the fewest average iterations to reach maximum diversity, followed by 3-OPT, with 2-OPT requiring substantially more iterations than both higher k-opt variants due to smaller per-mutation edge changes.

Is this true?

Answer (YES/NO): YES